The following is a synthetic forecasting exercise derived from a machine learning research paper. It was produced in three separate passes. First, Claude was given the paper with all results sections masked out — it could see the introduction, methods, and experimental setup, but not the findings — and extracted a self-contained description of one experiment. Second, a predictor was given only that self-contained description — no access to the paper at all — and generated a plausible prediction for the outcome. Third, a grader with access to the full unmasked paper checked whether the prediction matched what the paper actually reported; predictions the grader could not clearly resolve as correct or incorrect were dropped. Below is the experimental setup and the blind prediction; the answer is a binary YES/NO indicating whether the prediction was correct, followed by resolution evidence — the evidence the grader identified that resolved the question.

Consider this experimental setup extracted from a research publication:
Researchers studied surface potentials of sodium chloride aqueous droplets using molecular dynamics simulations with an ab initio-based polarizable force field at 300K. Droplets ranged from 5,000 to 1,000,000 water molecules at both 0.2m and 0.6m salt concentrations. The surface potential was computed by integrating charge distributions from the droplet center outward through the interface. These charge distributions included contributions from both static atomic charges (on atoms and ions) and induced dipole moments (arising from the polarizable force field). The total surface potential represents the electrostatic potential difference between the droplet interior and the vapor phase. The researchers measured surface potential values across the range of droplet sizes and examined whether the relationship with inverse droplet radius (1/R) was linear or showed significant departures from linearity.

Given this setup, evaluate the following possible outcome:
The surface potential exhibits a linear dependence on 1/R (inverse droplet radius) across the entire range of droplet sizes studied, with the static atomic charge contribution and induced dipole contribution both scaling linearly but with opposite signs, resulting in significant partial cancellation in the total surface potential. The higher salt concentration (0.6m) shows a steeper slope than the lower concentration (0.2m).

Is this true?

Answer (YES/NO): NO